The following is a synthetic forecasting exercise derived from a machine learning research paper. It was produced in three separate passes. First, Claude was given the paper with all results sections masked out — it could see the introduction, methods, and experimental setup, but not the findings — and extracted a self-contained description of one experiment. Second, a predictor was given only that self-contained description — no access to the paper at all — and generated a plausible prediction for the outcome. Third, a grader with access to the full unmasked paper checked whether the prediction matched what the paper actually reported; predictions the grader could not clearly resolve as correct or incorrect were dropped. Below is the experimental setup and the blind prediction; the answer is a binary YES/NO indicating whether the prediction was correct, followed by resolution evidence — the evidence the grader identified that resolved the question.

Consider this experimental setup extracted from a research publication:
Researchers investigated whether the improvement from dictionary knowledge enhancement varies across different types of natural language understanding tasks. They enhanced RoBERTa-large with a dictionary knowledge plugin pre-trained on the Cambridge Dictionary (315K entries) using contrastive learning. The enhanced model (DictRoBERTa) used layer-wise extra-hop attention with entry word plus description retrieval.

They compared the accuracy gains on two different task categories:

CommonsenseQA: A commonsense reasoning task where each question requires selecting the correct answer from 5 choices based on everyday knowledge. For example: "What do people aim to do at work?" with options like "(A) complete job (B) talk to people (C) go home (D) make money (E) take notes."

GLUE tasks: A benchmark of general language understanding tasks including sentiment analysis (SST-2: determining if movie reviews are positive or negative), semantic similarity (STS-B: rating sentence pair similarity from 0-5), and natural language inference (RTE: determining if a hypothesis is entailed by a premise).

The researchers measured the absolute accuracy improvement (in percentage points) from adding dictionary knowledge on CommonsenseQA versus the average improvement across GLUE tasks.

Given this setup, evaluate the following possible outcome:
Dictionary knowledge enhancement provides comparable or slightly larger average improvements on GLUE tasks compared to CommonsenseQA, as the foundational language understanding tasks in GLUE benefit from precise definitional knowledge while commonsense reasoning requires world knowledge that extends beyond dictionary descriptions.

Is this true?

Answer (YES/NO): NO